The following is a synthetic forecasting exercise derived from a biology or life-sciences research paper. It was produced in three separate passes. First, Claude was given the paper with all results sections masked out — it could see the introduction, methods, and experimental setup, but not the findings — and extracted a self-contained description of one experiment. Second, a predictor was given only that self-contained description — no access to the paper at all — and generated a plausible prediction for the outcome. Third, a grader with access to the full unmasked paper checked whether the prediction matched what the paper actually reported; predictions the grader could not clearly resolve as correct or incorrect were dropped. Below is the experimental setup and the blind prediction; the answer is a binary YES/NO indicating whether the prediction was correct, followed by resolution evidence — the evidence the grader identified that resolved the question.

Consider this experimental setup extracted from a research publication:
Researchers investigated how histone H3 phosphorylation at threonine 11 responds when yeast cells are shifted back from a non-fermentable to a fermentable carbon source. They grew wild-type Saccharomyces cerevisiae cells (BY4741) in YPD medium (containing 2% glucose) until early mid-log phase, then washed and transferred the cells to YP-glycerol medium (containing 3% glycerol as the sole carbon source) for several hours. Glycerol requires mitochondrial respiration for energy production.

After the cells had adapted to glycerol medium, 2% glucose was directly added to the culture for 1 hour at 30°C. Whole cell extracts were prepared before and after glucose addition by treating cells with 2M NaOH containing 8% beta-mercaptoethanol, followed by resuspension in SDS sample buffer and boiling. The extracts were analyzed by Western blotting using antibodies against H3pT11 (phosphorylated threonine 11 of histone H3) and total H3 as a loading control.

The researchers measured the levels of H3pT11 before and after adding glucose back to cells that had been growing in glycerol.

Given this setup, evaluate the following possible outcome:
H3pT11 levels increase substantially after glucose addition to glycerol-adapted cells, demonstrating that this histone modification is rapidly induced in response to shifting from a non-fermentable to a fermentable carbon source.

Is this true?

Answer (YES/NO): NO